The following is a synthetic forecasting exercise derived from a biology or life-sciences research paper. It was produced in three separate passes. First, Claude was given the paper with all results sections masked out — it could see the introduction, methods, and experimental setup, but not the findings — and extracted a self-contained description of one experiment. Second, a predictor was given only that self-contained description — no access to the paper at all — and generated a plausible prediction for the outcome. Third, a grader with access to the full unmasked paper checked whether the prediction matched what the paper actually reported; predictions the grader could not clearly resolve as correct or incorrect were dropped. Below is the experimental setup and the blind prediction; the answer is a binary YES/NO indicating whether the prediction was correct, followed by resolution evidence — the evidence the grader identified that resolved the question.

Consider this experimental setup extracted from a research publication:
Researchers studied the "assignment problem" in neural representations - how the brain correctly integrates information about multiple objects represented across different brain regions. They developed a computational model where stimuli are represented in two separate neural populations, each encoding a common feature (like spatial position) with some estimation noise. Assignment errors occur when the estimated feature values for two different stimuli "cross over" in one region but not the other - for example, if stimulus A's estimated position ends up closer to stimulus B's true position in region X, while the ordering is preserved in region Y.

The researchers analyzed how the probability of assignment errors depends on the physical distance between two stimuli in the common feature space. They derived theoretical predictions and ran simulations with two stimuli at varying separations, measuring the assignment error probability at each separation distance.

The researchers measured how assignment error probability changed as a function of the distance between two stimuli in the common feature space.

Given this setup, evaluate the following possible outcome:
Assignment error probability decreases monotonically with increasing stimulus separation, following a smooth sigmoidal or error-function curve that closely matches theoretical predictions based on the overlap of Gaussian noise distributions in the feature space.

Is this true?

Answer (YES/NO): YES